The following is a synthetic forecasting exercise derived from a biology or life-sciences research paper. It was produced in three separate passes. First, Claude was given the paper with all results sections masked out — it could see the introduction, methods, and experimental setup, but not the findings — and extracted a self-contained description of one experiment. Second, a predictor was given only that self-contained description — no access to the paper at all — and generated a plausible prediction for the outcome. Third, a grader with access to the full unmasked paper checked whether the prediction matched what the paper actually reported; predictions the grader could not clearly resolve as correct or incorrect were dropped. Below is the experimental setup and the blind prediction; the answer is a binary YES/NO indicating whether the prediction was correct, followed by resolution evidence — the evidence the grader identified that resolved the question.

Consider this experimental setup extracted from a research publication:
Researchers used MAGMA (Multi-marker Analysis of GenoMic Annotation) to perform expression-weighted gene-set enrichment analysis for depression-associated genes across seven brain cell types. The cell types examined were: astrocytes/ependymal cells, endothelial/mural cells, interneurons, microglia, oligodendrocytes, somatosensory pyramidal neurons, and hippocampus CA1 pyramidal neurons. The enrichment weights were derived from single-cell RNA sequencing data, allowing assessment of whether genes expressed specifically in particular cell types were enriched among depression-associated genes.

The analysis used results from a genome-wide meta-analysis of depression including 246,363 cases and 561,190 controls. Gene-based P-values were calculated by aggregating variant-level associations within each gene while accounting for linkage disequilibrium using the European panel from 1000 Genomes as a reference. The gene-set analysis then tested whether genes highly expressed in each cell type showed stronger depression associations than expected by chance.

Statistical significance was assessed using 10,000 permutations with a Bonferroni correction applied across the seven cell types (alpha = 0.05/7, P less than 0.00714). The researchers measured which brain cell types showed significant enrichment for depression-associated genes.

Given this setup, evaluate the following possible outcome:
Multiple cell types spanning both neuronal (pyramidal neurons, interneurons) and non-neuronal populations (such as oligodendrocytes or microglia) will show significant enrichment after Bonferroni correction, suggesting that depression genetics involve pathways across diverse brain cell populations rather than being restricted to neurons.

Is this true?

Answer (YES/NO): NO